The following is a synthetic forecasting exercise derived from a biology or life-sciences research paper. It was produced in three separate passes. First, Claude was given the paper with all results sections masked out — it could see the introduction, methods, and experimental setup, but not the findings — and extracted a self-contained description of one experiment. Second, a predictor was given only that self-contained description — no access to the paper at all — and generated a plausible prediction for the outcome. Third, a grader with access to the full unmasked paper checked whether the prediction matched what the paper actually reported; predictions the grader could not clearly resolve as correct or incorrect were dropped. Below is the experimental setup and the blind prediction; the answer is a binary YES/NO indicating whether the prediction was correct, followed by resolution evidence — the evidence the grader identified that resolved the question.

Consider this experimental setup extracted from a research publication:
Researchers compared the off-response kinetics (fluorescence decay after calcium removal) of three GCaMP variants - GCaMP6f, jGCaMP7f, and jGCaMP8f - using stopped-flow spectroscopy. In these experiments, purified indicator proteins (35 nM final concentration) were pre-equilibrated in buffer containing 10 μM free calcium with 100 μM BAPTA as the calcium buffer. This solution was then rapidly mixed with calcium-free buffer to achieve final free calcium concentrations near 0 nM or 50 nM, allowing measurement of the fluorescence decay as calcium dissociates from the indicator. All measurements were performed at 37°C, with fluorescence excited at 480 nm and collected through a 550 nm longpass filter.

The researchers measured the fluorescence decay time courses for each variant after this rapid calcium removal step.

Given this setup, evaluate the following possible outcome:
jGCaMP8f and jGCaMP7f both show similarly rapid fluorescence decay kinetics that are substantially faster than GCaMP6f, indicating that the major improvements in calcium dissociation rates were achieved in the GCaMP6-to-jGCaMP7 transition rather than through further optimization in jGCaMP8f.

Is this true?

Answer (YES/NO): NO